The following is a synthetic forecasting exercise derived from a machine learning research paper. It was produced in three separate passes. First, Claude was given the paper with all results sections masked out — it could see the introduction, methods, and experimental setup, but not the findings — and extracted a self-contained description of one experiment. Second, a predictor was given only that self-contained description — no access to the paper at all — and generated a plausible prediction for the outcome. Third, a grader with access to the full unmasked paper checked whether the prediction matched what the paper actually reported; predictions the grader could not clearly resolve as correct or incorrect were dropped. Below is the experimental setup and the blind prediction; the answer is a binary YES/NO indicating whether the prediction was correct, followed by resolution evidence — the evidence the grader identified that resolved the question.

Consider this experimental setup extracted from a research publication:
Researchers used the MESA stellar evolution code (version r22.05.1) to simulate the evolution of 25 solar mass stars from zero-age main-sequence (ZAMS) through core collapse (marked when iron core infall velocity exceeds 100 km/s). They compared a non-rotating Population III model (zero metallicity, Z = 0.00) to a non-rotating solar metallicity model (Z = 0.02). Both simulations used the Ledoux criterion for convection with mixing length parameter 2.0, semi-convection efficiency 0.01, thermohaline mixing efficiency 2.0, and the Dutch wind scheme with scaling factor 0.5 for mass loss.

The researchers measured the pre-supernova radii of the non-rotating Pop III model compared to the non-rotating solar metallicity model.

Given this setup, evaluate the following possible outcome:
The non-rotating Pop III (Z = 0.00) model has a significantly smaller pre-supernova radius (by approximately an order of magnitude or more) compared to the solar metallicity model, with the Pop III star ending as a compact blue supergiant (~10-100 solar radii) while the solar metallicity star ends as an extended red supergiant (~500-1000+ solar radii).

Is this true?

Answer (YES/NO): NO